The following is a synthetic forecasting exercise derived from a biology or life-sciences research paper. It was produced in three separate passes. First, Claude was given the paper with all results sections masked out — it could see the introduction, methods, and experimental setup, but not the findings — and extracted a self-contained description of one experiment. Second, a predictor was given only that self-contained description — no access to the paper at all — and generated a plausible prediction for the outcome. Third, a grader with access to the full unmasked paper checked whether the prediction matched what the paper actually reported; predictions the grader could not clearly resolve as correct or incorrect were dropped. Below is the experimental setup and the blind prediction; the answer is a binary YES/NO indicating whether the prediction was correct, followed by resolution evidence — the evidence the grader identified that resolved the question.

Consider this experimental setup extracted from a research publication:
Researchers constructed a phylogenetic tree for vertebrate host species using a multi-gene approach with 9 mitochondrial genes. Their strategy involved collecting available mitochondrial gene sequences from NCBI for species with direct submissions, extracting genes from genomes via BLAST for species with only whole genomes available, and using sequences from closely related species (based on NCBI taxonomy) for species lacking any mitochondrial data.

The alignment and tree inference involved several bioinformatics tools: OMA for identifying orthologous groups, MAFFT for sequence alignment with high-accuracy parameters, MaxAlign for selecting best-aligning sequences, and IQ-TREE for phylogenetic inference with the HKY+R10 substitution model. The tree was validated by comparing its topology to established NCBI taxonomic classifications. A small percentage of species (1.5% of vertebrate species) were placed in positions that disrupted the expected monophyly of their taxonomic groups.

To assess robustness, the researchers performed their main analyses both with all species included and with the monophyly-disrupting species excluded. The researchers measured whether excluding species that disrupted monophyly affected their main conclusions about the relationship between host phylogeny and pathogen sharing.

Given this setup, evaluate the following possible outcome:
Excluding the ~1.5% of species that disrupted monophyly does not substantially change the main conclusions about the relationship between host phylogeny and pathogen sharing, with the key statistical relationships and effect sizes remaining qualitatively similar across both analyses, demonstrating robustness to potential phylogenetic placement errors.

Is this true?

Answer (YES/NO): YES